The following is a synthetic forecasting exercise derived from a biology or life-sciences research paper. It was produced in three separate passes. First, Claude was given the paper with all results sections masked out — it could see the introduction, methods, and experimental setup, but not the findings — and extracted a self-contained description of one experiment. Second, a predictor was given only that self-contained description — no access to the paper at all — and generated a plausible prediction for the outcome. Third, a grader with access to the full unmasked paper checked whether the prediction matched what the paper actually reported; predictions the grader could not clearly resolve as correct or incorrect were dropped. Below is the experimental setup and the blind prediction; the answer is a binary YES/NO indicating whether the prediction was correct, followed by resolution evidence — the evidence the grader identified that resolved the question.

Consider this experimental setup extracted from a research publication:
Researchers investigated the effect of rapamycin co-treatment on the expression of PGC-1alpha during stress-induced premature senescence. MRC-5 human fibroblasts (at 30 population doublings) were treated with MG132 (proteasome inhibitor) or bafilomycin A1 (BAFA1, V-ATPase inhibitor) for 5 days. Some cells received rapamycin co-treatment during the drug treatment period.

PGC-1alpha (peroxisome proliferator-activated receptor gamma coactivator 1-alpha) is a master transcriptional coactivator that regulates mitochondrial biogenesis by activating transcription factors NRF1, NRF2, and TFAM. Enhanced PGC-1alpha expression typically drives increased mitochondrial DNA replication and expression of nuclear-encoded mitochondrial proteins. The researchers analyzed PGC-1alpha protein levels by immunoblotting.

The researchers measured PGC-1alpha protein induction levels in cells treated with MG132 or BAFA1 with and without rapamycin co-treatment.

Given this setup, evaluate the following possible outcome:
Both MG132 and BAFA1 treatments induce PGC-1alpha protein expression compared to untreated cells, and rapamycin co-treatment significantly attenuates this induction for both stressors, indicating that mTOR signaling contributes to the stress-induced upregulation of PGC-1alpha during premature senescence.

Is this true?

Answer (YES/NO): NO